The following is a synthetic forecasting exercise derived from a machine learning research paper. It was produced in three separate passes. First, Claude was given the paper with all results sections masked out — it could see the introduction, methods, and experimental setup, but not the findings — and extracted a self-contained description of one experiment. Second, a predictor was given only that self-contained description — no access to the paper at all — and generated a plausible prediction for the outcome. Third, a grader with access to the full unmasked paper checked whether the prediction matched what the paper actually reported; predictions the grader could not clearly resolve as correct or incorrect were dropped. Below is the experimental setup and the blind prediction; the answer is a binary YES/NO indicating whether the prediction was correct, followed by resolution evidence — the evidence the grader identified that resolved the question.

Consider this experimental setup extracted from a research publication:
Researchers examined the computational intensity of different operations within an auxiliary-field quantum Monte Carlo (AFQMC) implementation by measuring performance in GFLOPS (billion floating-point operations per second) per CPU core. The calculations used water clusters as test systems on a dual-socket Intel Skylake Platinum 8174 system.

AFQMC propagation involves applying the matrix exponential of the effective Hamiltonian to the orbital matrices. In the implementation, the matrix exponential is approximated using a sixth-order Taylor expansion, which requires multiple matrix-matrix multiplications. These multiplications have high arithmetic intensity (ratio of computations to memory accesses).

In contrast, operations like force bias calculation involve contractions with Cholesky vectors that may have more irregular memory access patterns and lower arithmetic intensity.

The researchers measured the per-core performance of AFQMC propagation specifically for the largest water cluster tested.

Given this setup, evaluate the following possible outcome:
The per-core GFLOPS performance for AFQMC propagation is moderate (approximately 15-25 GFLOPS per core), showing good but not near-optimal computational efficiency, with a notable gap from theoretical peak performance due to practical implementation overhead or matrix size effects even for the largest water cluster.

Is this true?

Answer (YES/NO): NO